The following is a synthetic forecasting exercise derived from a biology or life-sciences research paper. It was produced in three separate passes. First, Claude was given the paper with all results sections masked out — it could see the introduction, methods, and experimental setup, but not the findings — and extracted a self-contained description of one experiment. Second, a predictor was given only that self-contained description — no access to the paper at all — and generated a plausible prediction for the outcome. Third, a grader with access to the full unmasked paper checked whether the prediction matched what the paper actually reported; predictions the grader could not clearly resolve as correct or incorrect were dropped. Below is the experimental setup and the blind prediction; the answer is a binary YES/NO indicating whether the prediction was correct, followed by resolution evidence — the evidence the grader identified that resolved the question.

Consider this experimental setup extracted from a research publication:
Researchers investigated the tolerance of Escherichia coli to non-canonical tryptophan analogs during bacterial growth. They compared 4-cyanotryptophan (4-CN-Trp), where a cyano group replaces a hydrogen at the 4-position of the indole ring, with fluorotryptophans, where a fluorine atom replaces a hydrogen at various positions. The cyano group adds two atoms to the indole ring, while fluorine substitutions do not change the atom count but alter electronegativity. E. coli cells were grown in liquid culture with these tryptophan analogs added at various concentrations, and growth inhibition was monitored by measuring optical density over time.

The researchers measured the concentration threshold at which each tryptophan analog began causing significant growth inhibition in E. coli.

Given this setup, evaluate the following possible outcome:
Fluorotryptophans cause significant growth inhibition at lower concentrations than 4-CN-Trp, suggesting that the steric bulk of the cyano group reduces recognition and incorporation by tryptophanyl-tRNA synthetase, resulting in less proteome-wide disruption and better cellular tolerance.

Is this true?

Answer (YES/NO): YES